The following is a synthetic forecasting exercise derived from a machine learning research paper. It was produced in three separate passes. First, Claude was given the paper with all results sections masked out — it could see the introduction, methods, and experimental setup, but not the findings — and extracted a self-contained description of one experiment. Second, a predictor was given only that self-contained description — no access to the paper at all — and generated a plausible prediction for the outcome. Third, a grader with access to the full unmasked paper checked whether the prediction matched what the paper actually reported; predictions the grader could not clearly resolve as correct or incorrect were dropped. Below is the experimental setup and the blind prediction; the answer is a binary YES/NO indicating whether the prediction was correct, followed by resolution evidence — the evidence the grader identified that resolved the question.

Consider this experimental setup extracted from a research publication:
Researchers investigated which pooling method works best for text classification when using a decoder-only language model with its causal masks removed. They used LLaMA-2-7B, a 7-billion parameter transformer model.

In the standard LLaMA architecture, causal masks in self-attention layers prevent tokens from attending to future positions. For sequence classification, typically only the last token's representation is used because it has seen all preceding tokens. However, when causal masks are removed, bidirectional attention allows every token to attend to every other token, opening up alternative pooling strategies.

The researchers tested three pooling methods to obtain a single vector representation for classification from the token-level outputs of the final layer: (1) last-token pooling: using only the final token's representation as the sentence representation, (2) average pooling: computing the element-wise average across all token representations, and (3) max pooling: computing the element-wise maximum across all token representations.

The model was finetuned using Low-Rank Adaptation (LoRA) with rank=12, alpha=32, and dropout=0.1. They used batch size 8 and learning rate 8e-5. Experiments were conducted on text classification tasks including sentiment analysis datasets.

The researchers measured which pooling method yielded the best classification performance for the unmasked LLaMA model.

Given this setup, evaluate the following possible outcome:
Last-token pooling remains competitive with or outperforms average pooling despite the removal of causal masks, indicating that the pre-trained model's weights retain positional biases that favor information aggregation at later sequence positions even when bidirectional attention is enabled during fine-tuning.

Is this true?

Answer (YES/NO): NO